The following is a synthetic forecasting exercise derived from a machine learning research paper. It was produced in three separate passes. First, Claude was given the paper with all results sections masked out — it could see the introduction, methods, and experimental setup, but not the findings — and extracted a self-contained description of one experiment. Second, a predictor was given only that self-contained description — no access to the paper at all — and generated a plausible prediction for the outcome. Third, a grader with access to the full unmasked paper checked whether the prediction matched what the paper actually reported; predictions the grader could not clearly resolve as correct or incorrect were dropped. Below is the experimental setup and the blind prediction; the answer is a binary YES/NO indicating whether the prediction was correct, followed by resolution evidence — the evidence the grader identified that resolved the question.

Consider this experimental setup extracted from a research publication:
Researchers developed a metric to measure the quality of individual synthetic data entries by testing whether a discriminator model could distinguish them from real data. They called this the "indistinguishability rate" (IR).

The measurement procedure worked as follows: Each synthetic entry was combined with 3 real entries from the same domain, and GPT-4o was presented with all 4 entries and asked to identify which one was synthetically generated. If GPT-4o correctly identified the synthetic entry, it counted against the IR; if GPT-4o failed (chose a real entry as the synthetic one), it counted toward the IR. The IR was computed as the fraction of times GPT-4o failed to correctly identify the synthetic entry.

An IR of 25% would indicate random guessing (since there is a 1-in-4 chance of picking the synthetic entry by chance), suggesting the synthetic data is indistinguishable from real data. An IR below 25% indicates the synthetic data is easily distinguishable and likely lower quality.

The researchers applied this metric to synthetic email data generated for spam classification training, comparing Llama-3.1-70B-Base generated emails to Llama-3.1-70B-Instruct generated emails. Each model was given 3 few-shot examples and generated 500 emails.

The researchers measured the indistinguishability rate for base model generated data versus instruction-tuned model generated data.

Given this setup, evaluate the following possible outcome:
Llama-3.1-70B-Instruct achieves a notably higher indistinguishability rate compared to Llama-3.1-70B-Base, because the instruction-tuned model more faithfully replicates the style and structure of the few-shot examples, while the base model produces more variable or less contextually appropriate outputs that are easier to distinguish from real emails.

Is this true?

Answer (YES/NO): YES